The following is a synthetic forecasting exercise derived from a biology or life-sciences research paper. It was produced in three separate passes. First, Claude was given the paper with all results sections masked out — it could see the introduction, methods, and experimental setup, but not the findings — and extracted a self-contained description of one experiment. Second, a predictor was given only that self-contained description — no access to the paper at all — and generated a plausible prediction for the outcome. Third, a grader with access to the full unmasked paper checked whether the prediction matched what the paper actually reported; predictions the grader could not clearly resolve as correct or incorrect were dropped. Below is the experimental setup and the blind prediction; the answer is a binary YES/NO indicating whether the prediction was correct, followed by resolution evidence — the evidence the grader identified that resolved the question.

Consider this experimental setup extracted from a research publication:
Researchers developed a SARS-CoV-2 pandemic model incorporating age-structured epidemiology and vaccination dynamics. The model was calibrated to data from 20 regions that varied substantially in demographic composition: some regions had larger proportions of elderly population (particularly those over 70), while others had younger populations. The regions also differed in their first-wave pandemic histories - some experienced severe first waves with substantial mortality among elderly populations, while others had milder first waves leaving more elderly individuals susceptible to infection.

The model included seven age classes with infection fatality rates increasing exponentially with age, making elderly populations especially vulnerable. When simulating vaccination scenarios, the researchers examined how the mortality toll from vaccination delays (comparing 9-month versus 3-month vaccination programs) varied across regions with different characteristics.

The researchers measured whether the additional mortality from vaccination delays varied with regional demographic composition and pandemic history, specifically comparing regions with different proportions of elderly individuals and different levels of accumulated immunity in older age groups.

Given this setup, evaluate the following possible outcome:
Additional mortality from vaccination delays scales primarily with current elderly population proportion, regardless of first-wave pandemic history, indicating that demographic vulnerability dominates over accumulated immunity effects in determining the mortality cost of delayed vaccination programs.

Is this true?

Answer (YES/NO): NO